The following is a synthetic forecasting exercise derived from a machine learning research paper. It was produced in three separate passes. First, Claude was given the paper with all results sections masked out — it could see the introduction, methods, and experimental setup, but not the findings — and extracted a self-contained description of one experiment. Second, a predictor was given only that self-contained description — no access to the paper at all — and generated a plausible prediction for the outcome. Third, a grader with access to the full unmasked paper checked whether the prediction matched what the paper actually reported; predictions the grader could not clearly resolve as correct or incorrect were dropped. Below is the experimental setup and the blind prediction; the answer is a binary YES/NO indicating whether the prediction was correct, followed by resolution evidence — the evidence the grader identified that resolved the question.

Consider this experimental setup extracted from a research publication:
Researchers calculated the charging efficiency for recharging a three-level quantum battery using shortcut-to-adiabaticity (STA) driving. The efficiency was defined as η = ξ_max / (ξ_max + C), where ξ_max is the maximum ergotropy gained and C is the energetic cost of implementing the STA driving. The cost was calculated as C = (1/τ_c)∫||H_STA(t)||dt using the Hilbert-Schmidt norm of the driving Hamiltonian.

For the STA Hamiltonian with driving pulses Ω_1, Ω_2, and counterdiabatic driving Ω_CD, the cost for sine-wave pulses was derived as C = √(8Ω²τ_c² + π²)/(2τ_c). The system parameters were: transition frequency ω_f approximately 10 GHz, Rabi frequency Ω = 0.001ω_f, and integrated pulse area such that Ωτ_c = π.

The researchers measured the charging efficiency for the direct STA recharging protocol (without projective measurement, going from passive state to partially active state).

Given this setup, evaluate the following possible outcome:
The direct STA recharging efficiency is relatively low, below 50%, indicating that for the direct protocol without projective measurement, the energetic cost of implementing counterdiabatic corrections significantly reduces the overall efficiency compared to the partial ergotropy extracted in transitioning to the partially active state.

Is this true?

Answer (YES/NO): NO